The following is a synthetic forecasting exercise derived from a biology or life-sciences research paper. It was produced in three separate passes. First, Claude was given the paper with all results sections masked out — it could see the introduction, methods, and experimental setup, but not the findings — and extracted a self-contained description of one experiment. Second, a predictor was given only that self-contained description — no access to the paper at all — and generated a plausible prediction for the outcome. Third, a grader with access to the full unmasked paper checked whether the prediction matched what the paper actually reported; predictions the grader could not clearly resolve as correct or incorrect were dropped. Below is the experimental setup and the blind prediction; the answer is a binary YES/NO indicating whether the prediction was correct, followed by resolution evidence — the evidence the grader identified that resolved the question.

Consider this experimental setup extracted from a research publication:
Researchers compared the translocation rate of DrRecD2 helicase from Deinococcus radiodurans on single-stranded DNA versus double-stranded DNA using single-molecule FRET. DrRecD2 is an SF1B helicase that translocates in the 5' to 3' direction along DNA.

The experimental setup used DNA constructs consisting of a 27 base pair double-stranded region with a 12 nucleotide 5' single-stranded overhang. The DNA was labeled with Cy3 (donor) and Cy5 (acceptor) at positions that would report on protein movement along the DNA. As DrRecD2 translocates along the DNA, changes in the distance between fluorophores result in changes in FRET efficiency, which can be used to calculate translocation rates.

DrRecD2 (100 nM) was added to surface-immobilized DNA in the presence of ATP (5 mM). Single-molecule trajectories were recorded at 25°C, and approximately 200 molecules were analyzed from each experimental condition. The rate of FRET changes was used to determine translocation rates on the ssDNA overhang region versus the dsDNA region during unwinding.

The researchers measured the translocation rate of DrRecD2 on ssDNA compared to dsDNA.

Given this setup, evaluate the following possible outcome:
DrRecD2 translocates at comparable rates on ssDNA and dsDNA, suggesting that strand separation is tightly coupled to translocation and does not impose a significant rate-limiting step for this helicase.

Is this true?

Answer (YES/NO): NO